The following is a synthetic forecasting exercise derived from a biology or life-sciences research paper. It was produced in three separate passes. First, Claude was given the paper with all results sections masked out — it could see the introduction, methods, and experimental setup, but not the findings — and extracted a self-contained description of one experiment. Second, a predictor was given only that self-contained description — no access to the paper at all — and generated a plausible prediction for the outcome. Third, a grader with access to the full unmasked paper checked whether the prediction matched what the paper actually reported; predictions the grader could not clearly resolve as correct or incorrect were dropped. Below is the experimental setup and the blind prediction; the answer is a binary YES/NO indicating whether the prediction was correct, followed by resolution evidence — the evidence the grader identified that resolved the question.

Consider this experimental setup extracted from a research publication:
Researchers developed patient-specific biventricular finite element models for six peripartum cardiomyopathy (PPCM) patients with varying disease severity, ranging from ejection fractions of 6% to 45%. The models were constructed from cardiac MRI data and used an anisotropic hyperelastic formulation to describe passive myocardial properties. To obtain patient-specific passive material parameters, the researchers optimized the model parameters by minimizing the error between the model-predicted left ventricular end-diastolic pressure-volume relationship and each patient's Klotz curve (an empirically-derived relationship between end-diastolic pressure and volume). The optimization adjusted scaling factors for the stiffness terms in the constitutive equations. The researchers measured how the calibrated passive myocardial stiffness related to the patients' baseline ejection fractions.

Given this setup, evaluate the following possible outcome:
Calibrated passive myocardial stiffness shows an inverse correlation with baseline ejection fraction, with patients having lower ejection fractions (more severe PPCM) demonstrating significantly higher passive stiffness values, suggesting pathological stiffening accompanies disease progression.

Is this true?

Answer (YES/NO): YES